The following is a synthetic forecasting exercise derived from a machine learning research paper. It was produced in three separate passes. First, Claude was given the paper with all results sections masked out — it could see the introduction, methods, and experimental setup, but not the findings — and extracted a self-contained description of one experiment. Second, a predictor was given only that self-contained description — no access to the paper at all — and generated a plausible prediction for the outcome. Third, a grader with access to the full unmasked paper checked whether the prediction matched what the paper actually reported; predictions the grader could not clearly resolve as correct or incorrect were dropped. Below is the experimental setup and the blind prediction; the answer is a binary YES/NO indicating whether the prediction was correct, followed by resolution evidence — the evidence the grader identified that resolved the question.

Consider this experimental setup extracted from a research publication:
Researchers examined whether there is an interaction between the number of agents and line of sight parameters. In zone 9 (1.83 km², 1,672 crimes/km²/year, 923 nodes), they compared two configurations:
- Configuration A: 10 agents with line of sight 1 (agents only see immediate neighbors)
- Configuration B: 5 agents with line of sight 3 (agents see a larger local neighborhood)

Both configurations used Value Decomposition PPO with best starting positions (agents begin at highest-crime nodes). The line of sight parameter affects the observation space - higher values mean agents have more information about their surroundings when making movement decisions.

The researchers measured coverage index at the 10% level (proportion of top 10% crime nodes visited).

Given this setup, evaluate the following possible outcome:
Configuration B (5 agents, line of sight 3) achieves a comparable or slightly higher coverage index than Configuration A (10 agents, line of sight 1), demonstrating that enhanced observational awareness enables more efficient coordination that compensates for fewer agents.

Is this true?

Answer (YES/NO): NO